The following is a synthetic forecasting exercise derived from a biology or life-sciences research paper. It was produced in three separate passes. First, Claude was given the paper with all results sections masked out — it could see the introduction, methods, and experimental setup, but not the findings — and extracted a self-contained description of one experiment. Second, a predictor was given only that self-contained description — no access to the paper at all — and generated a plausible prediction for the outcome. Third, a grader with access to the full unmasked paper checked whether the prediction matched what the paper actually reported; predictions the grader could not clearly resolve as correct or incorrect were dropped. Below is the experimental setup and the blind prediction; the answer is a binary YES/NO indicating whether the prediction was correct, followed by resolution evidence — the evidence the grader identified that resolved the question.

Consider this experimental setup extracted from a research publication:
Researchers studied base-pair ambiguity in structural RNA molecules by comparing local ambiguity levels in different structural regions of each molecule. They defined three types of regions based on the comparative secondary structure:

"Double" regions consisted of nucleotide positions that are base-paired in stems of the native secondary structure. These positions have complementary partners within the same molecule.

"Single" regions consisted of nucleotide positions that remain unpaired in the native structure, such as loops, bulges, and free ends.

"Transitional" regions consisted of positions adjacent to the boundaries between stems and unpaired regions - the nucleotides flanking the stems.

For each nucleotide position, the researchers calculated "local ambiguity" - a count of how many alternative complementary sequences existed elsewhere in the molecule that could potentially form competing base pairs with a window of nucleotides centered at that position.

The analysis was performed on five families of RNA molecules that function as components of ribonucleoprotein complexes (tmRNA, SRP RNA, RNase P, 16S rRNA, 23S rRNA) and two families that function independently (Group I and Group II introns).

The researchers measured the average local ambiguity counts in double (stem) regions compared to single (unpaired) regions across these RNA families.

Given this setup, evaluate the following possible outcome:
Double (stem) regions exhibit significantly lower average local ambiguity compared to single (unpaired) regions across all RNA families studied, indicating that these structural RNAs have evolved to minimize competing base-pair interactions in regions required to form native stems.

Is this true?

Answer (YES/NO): NO